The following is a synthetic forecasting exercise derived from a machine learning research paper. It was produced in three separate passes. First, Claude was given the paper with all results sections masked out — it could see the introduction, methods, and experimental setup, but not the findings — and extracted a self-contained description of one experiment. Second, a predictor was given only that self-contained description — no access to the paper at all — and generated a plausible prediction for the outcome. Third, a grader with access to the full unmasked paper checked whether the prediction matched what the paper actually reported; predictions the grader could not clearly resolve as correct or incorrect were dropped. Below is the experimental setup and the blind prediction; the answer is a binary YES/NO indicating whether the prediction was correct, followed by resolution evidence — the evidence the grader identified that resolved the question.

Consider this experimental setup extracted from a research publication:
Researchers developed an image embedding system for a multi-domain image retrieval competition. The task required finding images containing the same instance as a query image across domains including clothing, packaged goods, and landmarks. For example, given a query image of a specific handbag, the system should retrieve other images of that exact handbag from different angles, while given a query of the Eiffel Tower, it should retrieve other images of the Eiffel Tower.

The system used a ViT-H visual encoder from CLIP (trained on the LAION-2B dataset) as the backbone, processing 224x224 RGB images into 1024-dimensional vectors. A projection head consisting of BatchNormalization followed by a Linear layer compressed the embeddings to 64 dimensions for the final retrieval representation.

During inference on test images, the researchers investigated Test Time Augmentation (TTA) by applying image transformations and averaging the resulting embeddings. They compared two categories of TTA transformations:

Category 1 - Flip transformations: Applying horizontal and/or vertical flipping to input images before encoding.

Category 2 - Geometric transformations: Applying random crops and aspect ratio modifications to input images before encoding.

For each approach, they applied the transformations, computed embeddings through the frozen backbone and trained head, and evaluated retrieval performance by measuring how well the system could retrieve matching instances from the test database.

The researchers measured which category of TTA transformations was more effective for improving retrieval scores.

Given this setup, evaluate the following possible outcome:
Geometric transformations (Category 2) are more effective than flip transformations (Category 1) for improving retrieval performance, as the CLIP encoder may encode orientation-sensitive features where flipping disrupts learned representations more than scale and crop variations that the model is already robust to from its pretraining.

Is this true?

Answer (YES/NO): YES